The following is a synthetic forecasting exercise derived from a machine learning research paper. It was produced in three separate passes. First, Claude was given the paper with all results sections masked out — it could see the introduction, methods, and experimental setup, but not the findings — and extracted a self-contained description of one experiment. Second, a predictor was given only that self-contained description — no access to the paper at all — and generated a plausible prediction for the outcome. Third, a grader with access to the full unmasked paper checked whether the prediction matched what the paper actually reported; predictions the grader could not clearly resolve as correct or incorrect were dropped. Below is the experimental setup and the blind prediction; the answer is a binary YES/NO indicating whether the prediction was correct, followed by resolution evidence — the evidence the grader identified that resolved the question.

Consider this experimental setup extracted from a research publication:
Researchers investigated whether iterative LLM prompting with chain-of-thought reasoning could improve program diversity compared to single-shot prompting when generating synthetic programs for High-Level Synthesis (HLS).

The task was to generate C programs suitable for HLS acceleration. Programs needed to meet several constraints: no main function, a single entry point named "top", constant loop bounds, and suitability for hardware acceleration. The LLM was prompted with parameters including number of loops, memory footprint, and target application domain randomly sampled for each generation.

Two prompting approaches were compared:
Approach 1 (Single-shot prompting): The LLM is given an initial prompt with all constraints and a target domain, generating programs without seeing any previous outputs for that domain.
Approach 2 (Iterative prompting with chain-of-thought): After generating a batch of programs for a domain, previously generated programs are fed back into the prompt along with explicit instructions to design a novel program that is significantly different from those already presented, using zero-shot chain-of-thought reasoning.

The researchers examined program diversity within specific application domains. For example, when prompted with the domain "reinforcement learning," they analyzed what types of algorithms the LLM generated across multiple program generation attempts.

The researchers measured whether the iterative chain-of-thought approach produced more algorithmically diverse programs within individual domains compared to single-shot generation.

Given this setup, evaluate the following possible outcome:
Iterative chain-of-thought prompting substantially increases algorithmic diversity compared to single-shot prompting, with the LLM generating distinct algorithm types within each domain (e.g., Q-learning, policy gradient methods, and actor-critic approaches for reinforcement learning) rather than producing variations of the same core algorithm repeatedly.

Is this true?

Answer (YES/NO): YES